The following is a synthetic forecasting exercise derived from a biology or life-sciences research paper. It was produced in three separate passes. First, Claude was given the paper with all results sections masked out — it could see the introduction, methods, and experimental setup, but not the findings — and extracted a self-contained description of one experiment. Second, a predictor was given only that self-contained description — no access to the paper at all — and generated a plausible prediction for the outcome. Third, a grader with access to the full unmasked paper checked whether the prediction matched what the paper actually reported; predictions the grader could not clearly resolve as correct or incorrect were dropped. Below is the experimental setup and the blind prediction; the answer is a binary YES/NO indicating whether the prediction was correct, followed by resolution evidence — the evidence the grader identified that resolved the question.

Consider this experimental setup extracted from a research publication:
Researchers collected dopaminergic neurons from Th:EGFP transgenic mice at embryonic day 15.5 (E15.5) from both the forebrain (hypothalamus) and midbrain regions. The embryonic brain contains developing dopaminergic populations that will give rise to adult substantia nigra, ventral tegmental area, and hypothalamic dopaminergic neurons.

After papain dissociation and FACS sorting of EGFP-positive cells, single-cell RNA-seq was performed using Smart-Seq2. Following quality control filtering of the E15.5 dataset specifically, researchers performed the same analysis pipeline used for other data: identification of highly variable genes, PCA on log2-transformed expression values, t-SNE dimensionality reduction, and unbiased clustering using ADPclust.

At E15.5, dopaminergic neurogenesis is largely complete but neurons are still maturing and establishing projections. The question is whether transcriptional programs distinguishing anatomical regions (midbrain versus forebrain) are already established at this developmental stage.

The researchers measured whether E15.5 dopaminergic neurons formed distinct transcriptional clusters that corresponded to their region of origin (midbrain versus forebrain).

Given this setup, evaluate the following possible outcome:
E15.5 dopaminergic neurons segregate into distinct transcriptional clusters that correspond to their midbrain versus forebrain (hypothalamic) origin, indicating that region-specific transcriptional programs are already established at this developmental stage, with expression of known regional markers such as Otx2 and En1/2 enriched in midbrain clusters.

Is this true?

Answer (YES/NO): NO